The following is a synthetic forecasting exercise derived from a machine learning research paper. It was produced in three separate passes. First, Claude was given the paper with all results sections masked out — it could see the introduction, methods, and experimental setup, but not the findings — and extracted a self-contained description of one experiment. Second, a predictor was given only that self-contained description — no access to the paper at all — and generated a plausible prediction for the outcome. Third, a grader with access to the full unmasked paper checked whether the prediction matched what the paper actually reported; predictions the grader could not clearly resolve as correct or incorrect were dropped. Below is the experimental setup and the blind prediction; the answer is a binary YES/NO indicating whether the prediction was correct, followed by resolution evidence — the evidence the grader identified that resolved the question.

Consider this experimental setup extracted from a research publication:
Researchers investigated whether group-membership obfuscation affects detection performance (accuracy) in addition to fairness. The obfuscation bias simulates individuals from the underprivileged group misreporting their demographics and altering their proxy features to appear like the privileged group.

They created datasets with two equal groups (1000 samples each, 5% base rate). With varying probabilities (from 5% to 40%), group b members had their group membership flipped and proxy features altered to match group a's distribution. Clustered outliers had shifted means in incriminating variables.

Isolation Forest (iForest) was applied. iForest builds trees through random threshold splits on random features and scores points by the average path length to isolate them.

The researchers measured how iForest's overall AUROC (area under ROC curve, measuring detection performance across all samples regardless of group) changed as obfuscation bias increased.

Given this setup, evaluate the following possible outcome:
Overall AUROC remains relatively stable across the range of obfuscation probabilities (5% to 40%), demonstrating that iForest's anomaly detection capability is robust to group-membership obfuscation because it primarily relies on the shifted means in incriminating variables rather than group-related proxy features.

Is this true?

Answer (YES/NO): YES